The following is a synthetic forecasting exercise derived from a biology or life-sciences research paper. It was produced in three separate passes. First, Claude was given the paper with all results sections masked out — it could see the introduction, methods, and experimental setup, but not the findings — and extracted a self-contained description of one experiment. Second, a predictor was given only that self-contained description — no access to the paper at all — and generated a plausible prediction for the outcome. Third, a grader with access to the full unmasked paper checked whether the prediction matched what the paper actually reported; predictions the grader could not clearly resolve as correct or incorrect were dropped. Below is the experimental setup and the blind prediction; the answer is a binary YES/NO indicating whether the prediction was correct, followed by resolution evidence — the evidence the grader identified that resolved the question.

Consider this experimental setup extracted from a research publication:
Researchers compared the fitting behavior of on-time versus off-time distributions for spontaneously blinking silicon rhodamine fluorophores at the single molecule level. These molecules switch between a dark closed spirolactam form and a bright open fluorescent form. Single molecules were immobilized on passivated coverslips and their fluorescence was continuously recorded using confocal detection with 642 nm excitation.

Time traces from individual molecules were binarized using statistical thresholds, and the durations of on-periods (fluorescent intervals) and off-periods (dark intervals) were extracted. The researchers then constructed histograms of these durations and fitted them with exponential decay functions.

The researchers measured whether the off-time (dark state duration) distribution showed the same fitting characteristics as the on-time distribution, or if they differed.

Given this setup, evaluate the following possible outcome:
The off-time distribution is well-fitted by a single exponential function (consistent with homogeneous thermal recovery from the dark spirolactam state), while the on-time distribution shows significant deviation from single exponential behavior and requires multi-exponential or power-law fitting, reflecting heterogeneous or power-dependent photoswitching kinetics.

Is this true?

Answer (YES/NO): YES